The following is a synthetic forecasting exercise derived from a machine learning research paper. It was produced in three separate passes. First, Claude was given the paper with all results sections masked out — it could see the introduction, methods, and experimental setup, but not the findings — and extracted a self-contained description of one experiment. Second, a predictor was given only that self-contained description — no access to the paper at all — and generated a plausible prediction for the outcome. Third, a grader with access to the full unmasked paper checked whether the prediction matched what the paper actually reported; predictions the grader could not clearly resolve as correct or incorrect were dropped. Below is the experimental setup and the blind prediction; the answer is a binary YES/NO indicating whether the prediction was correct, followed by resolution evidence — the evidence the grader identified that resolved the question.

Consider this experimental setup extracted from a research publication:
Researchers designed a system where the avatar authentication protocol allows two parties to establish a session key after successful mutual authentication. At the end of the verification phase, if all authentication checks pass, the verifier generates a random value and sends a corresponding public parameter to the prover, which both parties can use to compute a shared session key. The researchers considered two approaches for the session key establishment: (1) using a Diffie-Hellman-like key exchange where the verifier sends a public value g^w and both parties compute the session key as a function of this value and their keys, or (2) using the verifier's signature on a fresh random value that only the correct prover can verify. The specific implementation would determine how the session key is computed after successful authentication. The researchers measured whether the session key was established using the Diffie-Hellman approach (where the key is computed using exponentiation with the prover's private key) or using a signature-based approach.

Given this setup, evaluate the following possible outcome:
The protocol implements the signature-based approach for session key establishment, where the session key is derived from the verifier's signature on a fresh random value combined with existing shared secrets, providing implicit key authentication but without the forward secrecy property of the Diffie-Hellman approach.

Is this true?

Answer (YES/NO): NO